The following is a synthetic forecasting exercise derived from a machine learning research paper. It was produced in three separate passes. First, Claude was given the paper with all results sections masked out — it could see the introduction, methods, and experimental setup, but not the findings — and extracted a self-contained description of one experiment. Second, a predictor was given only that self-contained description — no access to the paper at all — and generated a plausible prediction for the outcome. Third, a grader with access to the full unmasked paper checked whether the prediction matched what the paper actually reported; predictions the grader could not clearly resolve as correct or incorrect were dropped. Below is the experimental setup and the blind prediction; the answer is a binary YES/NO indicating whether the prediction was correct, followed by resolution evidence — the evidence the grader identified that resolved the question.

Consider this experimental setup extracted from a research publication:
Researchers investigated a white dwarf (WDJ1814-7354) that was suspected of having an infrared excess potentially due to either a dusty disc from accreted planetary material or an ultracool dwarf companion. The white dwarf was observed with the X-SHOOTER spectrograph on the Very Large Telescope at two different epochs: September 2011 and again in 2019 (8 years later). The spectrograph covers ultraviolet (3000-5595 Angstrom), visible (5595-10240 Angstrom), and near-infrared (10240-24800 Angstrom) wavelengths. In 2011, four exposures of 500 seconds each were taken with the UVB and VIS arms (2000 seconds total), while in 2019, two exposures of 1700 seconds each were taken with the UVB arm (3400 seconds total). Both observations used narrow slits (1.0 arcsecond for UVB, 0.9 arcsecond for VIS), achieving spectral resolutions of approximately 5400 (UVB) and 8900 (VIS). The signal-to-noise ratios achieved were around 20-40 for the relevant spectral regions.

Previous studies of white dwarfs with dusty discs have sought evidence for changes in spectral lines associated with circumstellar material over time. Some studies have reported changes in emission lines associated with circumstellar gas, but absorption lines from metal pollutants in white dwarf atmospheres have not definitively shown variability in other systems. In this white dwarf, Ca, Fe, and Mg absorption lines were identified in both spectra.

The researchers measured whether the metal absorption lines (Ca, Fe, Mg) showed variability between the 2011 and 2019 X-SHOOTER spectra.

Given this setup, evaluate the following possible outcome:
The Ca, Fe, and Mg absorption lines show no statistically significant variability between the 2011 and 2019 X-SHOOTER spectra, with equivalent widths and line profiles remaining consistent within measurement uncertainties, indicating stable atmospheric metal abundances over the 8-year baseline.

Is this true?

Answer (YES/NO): YES